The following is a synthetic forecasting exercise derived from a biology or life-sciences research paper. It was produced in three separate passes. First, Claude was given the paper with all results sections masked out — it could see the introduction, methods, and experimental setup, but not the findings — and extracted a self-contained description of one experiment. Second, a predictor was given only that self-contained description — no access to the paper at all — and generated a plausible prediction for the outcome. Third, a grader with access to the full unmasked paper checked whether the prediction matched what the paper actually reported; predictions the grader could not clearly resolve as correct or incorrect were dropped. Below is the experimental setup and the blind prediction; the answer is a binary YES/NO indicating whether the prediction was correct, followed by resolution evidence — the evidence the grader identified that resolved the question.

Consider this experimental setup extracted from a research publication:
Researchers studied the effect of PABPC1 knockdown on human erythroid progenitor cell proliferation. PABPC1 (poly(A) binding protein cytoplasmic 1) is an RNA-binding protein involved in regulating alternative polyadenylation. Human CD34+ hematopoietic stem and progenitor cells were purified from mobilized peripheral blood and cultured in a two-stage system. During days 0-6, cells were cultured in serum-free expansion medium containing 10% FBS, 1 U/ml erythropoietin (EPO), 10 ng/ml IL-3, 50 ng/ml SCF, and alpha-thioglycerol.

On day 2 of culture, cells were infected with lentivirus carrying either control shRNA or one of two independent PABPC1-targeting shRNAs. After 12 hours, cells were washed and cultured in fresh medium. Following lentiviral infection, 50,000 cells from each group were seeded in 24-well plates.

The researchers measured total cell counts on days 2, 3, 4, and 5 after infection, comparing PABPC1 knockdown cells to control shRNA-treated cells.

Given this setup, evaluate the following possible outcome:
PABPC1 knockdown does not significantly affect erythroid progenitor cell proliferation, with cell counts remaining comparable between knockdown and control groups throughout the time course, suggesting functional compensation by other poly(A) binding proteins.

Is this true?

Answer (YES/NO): NO